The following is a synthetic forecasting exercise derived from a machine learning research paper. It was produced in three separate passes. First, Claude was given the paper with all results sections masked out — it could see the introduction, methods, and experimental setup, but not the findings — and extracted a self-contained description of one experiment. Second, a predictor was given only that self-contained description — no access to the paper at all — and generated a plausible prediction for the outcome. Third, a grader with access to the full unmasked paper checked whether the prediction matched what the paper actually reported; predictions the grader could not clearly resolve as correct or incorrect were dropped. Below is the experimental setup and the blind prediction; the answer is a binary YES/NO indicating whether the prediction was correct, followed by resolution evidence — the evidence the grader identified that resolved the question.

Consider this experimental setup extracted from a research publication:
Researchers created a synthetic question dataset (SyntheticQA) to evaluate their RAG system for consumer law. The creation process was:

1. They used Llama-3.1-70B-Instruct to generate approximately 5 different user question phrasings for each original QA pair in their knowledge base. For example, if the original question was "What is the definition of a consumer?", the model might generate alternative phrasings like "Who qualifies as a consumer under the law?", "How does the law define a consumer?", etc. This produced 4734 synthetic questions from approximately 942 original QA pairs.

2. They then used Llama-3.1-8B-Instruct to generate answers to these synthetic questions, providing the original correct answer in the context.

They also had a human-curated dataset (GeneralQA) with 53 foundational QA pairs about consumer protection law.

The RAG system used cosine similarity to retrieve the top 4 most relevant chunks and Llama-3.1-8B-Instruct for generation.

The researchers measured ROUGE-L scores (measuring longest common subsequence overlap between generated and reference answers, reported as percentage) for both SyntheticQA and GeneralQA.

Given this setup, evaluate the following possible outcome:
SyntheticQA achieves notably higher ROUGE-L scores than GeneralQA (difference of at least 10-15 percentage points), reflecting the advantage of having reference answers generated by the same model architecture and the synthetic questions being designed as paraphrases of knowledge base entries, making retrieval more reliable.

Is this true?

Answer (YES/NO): NO